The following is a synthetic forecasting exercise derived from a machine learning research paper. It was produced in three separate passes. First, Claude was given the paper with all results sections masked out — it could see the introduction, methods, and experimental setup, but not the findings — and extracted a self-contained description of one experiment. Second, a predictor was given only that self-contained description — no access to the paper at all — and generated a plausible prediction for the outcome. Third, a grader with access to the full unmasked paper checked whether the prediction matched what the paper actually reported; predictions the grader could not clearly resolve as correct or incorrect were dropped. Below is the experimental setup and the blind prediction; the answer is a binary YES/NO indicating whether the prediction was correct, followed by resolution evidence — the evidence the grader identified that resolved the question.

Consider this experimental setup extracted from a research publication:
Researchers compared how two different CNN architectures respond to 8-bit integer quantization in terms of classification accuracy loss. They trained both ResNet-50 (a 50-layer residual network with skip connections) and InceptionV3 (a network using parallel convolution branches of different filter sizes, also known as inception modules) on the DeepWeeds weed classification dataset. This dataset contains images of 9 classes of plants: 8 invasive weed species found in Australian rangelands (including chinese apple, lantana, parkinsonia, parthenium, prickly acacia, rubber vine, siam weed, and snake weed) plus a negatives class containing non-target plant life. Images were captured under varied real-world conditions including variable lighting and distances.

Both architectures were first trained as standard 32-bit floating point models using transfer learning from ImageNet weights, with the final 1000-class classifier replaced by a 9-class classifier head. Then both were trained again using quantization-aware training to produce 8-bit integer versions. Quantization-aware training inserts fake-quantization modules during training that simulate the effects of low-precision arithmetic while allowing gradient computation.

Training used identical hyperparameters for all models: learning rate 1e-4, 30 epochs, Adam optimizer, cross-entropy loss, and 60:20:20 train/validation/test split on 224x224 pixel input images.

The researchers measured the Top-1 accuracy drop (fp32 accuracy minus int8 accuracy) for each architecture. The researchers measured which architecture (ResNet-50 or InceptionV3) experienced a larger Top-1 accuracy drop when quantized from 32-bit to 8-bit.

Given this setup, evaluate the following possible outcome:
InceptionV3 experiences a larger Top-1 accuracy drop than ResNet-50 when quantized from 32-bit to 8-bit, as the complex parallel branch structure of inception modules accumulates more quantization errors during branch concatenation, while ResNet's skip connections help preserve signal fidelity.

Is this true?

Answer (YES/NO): NO